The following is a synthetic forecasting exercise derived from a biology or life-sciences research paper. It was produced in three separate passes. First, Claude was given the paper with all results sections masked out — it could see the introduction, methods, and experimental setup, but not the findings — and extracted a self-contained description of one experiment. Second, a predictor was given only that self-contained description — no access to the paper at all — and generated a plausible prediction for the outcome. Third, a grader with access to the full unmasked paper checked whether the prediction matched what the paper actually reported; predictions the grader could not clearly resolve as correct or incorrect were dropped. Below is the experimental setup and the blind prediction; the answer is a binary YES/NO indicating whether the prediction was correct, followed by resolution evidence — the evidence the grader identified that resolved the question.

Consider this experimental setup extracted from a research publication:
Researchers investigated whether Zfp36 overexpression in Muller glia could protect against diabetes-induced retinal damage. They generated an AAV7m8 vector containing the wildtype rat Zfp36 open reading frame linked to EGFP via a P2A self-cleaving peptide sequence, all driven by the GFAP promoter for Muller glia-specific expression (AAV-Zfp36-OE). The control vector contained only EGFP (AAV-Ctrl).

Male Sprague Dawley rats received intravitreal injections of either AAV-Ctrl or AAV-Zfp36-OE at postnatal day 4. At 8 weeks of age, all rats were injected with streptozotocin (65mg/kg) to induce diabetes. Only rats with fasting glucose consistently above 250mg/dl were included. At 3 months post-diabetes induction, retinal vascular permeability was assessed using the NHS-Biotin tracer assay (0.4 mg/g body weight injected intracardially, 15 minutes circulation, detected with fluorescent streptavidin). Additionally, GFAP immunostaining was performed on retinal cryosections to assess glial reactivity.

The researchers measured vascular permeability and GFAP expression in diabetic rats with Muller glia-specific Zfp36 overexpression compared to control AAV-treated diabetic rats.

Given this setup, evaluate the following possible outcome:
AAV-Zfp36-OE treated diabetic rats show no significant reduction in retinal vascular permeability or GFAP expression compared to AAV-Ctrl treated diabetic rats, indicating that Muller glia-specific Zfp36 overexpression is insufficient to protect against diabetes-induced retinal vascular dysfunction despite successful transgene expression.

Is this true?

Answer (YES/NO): NO